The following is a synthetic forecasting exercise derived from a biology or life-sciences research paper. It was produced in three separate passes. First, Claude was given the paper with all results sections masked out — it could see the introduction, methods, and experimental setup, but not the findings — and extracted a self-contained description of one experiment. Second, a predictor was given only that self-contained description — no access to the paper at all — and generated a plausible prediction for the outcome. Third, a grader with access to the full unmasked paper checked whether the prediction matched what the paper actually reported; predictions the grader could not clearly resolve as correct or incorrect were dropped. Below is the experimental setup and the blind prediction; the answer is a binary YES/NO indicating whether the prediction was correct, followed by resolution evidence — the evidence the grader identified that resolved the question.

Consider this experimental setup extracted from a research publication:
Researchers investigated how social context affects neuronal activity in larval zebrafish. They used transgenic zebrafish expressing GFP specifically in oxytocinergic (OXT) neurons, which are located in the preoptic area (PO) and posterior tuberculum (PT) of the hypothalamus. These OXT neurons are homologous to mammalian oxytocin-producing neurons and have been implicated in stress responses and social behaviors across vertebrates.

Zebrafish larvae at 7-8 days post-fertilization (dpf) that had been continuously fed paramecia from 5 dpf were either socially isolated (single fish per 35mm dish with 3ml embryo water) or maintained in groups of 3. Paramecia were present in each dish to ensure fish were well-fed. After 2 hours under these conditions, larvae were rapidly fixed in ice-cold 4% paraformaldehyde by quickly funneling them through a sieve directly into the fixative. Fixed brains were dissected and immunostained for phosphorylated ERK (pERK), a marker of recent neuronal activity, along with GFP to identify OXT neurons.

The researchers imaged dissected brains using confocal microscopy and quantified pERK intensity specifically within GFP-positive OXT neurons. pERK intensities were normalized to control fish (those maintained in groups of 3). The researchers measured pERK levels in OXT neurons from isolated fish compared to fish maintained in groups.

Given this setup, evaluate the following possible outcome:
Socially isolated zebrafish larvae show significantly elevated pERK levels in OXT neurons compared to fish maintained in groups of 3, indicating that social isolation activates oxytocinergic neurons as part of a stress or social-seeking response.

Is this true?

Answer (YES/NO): YES